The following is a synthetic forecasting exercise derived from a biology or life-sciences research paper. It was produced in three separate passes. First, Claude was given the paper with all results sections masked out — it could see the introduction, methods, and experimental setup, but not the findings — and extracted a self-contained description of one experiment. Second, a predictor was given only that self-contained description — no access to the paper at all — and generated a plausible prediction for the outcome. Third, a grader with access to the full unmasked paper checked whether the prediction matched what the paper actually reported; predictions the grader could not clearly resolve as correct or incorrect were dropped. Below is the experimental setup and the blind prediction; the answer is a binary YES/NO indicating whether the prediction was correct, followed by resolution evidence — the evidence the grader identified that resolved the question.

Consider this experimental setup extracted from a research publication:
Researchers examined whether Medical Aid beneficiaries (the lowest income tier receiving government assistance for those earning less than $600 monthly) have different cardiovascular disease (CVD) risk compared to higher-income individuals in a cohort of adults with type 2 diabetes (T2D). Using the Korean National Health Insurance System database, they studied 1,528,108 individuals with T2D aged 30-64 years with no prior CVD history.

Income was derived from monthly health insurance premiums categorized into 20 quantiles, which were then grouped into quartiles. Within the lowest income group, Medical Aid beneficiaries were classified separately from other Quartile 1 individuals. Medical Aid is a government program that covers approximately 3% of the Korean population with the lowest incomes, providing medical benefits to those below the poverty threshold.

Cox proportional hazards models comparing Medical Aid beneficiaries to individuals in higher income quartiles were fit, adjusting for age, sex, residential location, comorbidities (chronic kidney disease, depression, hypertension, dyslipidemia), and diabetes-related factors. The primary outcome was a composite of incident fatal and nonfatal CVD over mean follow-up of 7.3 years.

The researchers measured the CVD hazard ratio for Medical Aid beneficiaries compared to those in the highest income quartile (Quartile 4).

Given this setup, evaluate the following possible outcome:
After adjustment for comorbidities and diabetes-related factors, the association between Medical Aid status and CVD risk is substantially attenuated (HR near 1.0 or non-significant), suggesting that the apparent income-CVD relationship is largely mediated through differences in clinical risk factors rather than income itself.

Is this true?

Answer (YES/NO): NO